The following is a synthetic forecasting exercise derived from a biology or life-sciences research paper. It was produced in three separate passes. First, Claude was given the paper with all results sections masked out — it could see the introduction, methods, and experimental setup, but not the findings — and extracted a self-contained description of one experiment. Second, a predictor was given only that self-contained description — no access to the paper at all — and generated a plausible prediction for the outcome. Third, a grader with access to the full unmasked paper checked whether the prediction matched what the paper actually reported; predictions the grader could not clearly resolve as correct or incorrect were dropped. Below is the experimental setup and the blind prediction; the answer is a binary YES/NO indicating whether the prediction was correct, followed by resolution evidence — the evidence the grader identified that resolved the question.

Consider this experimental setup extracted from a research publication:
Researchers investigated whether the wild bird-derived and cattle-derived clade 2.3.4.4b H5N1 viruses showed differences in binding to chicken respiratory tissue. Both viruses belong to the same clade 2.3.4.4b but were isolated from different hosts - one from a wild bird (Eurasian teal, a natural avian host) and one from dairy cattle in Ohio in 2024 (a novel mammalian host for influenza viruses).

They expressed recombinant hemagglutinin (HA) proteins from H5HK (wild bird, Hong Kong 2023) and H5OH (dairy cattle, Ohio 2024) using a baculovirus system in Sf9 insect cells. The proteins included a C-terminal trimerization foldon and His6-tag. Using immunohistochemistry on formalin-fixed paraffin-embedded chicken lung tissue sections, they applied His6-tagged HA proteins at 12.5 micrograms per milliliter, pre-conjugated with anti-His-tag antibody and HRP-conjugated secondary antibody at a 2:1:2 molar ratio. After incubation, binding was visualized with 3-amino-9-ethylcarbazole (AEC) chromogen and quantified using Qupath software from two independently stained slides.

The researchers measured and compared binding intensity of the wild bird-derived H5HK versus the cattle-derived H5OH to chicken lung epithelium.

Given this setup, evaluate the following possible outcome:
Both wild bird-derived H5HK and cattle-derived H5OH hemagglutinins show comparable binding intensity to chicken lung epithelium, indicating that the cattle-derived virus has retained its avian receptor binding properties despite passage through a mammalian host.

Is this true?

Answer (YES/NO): YES